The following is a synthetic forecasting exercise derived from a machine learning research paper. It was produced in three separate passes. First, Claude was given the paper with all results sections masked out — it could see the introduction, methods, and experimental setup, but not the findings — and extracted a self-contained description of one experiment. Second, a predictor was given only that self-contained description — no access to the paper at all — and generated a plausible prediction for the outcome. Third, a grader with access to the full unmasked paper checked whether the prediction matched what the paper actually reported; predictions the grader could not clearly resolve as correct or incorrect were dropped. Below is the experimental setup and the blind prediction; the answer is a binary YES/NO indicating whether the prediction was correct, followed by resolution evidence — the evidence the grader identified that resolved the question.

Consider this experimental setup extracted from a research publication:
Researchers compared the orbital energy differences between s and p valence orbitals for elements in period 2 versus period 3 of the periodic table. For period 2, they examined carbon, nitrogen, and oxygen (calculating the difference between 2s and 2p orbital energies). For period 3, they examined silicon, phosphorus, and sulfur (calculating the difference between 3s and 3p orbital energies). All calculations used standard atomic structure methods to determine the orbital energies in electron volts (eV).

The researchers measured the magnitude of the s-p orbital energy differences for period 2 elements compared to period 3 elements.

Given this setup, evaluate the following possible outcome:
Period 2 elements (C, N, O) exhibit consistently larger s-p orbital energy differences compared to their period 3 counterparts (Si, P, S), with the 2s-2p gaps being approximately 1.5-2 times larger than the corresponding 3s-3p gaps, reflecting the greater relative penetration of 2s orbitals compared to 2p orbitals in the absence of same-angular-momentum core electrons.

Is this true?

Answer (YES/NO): NO